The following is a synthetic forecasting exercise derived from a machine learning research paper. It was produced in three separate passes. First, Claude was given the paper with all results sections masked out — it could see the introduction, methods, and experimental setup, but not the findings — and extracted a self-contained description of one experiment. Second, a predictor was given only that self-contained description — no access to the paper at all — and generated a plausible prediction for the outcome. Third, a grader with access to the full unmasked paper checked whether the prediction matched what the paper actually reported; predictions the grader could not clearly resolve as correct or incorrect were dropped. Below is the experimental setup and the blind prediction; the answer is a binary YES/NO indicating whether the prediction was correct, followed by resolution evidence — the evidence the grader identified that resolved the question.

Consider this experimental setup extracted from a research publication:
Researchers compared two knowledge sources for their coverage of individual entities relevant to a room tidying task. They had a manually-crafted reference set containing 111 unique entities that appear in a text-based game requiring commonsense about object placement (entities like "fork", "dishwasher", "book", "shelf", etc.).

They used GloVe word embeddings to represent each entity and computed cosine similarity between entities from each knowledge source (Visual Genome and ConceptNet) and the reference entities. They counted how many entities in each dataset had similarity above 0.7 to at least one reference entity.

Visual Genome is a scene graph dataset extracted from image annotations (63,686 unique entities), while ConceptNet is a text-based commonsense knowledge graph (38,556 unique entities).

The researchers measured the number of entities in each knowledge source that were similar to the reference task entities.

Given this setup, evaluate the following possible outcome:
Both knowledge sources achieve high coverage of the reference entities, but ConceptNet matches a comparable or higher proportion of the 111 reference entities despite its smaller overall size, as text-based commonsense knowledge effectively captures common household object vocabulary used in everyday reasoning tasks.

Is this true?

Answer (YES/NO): YES